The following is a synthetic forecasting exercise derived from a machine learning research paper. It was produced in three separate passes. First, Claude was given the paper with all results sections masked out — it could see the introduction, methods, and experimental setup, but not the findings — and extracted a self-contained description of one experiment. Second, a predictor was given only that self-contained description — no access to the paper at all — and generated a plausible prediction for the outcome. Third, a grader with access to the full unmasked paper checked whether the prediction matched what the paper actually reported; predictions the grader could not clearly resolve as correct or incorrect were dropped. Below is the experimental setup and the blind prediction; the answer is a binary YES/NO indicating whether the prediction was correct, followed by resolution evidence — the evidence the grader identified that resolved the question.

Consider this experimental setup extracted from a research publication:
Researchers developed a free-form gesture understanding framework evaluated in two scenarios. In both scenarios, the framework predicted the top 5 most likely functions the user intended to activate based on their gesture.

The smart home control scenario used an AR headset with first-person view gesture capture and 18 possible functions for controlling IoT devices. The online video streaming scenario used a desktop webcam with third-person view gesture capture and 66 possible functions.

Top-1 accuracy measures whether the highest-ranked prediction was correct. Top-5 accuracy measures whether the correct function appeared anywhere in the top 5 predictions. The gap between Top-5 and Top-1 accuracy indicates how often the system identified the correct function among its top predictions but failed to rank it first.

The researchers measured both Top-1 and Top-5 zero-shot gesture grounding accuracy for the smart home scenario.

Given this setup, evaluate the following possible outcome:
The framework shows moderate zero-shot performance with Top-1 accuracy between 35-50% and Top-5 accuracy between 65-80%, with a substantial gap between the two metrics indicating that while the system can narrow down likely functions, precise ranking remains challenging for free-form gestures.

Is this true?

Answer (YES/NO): NO